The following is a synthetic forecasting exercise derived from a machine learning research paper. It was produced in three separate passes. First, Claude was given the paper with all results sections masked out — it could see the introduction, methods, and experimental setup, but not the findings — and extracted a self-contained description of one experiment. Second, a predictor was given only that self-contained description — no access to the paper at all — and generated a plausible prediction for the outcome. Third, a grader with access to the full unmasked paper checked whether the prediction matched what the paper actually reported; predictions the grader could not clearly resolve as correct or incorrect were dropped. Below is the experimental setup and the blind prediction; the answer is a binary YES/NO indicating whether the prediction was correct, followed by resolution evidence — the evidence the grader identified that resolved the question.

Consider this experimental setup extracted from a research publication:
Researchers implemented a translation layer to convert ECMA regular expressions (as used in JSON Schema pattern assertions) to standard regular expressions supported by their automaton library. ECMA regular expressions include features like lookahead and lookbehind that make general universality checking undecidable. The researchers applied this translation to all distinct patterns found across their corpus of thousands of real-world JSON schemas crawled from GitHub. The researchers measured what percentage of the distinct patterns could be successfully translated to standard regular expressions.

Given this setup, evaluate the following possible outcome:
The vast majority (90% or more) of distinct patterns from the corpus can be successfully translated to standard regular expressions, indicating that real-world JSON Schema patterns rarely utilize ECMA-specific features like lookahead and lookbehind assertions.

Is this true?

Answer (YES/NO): YES